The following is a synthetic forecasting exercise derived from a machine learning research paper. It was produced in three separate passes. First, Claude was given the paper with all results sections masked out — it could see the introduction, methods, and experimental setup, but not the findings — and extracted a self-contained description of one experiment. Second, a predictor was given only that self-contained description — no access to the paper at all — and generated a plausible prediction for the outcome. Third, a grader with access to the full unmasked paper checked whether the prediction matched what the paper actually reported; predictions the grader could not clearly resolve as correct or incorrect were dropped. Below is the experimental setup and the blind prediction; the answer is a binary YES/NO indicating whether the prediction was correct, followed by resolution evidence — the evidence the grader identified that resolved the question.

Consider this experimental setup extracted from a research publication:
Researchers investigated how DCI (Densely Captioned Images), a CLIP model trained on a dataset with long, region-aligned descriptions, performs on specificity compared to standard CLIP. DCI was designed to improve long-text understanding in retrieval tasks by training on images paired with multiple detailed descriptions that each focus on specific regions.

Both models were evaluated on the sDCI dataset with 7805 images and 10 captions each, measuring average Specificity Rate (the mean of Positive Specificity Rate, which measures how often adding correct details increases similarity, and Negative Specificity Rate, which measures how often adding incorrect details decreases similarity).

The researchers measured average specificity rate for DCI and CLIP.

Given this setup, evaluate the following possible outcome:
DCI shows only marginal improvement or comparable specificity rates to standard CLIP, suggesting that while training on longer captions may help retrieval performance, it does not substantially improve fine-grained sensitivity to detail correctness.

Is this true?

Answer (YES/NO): NO